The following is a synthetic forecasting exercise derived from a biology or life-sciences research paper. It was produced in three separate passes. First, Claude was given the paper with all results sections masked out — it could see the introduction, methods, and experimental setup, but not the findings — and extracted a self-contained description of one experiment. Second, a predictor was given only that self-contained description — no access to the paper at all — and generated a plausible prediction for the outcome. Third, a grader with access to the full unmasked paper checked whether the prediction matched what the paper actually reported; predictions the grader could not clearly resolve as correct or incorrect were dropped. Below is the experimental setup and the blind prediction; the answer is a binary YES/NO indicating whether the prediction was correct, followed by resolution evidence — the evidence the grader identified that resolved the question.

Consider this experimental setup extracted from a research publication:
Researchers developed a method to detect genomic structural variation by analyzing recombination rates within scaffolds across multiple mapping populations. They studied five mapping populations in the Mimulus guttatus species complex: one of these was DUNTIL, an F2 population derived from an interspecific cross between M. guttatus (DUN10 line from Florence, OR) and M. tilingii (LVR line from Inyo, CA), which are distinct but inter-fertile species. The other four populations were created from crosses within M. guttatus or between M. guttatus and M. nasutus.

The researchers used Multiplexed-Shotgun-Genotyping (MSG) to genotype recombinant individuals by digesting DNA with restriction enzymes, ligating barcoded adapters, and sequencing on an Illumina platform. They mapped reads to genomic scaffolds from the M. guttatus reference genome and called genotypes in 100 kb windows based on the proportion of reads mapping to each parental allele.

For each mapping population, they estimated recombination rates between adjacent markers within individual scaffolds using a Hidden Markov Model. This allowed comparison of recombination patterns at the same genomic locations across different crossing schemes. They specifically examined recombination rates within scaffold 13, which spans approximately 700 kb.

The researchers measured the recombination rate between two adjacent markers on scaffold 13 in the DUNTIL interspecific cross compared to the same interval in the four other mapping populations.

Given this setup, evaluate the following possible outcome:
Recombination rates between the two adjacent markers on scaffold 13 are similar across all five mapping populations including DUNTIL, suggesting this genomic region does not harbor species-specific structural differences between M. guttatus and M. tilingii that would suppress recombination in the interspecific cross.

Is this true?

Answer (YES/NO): NO